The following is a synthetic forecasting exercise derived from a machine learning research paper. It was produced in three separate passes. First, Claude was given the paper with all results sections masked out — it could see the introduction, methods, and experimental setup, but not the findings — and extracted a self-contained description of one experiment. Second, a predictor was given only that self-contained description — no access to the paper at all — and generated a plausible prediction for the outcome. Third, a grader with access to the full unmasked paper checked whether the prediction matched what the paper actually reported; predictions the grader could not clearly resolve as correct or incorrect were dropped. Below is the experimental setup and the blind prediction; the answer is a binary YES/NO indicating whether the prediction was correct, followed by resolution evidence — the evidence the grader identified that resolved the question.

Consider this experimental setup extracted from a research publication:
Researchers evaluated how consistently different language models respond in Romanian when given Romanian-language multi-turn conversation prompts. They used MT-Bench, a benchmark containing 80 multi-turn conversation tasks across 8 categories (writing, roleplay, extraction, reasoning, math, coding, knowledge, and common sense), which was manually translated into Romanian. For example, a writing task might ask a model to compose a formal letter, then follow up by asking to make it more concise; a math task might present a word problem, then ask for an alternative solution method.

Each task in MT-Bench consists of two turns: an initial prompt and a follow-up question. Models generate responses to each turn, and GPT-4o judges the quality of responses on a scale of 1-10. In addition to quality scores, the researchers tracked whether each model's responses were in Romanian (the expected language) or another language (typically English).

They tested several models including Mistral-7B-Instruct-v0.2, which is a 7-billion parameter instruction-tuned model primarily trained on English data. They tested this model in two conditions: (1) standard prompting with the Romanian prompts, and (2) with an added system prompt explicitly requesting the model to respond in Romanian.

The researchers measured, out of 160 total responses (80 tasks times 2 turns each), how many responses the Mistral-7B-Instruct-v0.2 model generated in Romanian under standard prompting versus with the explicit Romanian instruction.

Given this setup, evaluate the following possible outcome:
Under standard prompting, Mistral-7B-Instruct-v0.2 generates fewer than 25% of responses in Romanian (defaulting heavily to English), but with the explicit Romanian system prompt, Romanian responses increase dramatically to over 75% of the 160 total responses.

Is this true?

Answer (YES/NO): YES